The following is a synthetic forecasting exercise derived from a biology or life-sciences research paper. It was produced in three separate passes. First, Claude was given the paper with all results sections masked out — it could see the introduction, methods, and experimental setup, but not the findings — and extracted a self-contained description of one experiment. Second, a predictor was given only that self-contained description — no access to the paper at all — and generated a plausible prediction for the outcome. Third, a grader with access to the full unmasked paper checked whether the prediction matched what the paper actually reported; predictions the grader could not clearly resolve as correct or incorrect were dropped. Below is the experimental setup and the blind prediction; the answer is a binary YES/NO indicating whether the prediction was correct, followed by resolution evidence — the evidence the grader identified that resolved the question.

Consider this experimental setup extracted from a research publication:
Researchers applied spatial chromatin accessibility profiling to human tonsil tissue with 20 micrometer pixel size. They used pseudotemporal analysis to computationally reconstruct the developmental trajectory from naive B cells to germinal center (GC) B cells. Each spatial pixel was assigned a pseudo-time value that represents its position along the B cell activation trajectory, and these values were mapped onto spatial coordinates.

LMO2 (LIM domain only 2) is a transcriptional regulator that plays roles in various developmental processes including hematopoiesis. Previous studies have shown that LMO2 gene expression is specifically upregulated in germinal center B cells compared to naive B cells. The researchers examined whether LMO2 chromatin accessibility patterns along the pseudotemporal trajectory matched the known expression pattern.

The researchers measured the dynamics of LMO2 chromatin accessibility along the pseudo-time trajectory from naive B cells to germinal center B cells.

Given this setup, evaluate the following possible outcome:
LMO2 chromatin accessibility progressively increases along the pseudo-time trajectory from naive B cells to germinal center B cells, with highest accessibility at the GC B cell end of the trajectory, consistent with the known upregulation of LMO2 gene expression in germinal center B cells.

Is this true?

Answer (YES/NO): YES